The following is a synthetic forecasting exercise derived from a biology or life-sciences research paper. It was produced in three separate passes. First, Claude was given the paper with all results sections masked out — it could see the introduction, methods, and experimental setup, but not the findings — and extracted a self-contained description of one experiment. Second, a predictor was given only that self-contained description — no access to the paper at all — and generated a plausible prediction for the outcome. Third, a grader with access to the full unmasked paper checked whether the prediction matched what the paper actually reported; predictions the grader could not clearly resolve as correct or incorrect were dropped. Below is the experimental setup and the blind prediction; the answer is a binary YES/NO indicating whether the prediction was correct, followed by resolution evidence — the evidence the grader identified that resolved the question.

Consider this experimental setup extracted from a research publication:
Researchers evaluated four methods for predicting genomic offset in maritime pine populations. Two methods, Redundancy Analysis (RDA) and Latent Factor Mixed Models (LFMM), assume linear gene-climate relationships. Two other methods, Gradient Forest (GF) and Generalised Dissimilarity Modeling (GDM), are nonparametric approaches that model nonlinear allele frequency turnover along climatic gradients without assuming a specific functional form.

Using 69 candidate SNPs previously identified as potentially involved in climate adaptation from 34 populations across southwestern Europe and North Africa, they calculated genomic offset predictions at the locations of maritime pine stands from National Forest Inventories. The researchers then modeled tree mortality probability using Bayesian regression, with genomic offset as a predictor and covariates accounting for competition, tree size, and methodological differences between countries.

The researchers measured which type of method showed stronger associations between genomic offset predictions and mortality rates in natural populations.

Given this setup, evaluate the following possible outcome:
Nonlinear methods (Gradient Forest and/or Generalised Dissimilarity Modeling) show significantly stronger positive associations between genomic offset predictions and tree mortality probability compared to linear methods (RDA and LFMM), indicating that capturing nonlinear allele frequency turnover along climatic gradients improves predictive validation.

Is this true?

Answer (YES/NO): YES